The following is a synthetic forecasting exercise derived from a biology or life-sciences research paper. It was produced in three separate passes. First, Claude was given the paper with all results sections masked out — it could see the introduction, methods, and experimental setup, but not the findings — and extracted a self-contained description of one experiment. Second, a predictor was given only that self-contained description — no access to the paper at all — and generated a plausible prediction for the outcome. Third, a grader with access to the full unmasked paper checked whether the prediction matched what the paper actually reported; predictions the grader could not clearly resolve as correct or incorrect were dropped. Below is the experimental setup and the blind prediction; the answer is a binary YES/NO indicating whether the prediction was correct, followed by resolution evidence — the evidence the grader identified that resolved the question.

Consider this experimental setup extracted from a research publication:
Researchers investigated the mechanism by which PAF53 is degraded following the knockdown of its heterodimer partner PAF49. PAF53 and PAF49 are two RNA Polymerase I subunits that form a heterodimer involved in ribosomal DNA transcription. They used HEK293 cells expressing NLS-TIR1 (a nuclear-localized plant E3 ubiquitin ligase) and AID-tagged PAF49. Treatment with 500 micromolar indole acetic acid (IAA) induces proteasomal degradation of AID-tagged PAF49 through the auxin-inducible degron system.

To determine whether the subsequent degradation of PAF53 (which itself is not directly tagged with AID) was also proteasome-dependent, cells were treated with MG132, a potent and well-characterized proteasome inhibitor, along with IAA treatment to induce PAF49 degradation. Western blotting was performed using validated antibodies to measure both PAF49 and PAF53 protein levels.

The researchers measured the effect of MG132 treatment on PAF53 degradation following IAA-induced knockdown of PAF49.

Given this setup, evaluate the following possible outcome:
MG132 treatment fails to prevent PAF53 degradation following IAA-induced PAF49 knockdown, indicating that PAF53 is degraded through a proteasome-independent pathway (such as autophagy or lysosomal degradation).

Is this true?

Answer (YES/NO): NO